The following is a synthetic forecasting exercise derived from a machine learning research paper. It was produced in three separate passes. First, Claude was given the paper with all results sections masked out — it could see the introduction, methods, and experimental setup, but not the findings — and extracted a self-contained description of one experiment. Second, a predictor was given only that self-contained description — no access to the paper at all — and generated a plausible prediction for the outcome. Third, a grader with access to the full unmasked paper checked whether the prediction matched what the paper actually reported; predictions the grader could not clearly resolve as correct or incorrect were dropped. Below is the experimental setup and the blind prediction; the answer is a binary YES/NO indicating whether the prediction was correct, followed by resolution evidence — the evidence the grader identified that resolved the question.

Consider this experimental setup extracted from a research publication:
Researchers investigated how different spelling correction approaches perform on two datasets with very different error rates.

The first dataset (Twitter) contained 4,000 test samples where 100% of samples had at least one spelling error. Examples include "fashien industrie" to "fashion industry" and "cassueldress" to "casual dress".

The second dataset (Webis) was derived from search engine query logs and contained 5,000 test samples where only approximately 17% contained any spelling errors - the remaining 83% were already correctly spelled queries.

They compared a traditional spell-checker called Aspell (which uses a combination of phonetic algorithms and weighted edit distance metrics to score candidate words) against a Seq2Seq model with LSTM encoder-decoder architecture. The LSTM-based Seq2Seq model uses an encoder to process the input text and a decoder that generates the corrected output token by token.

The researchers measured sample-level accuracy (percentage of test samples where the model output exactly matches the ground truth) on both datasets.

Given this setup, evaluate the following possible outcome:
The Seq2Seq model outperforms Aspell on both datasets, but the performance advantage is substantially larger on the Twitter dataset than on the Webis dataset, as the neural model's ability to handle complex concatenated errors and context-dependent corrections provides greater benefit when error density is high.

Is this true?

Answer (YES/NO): NO